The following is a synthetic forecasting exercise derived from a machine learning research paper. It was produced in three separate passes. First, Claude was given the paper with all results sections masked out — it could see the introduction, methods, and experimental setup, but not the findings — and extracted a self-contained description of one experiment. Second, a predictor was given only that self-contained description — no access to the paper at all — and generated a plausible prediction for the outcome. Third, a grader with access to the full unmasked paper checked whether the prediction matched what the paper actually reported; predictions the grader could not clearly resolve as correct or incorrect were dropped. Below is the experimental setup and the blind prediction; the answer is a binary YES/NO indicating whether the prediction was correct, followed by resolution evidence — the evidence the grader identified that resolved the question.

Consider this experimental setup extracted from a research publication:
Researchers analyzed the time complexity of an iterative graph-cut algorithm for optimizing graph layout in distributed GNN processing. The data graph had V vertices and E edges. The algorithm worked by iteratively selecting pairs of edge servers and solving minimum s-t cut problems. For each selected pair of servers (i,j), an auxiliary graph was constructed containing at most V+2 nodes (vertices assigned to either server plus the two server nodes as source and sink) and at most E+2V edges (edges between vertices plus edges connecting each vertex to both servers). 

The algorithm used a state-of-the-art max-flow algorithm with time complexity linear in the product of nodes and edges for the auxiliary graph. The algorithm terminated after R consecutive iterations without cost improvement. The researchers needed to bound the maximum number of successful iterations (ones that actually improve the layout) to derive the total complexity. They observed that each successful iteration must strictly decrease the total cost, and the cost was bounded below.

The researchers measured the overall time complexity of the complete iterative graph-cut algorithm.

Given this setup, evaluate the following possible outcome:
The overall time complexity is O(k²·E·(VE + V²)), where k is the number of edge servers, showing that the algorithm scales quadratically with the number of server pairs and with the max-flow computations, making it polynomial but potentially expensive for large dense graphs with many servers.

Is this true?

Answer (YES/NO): NO